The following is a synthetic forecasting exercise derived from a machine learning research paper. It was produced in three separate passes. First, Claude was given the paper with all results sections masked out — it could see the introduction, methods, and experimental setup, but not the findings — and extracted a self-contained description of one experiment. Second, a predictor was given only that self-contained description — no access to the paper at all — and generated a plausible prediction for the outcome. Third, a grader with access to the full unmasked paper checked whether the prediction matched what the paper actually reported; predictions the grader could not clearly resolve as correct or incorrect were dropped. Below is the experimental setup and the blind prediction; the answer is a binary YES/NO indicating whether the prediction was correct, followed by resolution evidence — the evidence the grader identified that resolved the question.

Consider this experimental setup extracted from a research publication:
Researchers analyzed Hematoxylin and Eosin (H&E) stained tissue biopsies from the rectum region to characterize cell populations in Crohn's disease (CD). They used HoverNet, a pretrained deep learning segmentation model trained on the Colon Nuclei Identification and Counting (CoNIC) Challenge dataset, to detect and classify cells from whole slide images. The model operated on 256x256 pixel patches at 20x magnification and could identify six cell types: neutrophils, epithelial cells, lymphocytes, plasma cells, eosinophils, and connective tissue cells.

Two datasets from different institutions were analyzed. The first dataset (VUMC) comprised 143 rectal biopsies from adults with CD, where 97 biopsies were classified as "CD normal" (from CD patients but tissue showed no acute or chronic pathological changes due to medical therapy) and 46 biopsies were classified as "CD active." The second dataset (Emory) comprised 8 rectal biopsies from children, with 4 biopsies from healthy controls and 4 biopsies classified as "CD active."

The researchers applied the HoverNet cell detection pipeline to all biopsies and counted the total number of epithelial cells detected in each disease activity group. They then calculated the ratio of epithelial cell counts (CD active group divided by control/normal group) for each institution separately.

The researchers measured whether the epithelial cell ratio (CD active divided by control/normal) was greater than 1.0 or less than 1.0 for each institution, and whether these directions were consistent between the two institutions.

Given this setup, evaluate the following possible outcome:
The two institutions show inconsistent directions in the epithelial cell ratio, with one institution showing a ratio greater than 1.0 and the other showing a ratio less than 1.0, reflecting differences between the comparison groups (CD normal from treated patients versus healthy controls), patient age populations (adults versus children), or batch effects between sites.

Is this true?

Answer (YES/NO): YES